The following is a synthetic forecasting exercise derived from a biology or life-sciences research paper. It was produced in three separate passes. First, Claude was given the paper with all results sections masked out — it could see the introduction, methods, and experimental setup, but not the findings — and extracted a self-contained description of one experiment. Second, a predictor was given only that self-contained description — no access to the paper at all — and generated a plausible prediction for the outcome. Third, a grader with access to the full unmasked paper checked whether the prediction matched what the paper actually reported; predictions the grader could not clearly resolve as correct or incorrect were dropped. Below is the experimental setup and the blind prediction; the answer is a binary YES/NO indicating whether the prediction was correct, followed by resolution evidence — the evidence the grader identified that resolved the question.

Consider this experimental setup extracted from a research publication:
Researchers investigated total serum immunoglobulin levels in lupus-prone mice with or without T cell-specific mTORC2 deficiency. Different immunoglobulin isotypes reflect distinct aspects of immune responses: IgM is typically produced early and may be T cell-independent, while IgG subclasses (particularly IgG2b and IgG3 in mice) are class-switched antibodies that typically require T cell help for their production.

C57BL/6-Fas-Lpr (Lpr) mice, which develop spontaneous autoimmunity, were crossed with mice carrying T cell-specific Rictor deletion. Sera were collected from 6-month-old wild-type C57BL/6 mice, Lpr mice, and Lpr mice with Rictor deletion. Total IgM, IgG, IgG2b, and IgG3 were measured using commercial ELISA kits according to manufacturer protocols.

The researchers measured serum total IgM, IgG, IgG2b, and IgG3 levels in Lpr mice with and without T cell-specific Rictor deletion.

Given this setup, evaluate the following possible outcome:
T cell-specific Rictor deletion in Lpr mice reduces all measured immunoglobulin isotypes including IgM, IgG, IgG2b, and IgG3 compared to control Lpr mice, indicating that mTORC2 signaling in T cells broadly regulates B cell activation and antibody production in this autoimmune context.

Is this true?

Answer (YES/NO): YES